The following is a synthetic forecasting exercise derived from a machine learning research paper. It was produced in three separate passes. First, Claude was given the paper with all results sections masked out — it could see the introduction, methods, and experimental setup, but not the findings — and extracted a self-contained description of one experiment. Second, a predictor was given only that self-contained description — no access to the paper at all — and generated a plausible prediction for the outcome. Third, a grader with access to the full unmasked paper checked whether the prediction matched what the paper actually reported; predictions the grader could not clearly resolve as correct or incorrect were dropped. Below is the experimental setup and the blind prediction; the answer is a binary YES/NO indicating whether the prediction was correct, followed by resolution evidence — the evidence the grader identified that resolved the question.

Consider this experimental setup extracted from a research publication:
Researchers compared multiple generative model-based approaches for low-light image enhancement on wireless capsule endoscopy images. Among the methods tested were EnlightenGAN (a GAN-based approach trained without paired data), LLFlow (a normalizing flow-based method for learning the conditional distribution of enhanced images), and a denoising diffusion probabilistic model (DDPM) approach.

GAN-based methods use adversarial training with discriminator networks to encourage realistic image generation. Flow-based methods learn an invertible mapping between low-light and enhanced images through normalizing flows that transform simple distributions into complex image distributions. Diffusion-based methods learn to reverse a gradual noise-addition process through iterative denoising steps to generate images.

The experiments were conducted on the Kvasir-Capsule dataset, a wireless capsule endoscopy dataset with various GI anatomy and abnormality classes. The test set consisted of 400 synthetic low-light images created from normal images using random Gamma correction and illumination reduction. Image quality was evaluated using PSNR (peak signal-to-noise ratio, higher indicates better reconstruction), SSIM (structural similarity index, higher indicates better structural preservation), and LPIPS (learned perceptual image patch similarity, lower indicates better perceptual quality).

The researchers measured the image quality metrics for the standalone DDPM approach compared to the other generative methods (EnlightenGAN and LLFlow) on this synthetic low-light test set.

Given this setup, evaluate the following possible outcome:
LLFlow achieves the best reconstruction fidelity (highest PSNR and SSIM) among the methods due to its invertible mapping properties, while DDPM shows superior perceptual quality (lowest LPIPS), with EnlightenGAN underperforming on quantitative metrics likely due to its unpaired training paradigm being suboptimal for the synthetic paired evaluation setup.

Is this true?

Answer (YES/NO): NO